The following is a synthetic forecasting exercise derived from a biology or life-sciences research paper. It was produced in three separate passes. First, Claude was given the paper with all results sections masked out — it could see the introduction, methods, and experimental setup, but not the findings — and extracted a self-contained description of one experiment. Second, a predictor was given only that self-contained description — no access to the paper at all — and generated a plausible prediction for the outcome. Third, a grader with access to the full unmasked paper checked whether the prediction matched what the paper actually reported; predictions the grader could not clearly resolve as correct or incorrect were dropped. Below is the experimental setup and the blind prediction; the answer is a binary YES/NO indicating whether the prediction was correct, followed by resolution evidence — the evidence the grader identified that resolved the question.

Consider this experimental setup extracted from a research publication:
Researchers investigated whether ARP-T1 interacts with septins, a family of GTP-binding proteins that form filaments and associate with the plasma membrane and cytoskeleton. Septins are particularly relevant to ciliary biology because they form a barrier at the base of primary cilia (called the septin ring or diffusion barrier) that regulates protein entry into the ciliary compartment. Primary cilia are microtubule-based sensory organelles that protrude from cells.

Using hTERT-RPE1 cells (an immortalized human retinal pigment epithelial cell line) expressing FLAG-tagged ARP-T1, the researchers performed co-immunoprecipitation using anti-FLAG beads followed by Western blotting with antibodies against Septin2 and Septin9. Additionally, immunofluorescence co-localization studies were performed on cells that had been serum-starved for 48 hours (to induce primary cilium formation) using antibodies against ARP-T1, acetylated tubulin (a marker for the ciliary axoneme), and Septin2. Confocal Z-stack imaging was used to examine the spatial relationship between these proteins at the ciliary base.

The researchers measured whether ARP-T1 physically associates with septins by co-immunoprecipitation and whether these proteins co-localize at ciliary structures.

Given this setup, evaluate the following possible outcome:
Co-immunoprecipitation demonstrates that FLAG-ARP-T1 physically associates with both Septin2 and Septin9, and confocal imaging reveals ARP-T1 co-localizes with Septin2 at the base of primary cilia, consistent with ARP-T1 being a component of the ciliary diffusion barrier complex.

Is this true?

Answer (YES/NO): YES